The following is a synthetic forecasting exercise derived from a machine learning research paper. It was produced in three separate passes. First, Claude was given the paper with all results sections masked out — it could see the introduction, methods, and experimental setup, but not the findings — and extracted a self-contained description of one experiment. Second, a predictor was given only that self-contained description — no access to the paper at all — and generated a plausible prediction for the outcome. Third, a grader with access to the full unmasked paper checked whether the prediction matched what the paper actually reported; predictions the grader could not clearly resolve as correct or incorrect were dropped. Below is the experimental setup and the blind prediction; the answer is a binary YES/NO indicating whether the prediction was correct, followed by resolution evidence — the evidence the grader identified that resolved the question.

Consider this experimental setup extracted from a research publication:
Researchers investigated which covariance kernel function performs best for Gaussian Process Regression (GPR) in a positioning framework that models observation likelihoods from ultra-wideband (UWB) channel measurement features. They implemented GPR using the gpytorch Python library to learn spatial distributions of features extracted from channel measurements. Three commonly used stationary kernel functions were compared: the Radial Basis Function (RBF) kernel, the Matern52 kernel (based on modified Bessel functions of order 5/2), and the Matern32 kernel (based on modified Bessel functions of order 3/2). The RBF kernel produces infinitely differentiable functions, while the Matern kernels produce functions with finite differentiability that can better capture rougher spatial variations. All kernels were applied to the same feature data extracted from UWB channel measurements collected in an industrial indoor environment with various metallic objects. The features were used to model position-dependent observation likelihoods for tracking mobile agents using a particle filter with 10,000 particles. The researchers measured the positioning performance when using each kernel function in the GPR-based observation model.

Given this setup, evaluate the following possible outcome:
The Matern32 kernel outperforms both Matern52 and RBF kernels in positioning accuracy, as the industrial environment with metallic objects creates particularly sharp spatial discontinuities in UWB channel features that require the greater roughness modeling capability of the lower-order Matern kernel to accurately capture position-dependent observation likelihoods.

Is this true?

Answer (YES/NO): NO